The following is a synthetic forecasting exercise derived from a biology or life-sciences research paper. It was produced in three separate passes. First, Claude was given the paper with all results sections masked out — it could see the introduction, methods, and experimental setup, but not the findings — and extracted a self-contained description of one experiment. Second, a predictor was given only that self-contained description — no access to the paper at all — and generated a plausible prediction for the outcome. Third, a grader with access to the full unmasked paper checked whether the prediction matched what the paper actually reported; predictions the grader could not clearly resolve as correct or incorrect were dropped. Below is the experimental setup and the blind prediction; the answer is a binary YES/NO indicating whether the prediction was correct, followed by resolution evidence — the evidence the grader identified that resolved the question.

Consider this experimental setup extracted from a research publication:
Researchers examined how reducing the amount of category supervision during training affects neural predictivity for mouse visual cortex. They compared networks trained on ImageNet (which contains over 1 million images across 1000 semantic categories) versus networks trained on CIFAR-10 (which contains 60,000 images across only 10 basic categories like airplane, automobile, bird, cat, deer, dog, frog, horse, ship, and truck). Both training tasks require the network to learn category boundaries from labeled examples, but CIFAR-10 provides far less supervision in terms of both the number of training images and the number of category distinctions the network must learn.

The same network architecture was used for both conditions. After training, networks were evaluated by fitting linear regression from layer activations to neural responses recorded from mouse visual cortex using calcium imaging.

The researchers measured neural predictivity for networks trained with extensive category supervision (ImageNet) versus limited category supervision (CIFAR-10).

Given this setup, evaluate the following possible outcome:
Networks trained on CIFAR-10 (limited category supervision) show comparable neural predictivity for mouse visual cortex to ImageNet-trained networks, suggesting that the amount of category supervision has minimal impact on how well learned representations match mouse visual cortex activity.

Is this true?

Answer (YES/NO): YES